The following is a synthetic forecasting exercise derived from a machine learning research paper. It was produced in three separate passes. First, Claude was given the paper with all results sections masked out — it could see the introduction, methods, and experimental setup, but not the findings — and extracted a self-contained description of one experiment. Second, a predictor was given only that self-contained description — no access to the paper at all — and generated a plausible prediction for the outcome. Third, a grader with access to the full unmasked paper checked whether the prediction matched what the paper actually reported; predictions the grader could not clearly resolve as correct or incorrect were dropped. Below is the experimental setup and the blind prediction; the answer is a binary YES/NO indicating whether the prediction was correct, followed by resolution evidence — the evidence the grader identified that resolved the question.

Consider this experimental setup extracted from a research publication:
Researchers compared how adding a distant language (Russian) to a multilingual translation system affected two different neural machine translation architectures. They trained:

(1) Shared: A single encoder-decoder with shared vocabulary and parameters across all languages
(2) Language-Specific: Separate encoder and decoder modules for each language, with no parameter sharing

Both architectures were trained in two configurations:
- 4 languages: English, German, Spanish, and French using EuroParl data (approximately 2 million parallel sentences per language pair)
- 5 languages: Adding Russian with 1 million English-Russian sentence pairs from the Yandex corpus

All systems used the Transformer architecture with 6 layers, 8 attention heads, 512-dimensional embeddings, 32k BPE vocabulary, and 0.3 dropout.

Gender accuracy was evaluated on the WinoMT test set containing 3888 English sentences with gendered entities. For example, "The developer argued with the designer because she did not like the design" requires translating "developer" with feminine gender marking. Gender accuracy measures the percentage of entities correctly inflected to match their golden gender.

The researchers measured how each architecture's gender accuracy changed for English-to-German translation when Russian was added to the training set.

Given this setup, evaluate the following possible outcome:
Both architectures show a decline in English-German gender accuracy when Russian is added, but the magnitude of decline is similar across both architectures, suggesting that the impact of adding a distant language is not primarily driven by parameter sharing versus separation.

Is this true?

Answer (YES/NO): NO